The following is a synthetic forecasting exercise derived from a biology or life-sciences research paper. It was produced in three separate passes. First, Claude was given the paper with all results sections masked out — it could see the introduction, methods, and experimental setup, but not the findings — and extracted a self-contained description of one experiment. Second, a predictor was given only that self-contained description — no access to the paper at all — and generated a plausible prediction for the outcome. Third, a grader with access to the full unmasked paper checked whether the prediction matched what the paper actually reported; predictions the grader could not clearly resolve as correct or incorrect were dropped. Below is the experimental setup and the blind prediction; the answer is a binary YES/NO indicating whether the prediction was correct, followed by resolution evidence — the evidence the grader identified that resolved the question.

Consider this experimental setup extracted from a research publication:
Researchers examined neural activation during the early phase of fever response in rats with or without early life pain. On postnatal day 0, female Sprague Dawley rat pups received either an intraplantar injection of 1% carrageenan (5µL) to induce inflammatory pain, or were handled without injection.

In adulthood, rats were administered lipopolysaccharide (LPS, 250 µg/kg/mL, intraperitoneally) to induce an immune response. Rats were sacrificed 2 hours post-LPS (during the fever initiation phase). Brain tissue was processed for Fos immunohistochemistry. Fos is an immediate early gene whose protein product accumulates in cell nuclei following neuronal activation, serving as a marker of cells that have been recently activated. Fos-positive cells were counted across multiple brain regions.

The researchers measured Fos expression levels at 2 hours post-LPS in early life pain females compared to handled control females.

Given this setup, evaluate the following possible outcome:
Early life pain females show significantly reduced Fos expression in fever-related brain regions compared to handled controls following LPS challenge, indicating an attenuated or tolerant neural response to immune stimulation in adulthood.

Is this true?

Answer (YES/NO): NO